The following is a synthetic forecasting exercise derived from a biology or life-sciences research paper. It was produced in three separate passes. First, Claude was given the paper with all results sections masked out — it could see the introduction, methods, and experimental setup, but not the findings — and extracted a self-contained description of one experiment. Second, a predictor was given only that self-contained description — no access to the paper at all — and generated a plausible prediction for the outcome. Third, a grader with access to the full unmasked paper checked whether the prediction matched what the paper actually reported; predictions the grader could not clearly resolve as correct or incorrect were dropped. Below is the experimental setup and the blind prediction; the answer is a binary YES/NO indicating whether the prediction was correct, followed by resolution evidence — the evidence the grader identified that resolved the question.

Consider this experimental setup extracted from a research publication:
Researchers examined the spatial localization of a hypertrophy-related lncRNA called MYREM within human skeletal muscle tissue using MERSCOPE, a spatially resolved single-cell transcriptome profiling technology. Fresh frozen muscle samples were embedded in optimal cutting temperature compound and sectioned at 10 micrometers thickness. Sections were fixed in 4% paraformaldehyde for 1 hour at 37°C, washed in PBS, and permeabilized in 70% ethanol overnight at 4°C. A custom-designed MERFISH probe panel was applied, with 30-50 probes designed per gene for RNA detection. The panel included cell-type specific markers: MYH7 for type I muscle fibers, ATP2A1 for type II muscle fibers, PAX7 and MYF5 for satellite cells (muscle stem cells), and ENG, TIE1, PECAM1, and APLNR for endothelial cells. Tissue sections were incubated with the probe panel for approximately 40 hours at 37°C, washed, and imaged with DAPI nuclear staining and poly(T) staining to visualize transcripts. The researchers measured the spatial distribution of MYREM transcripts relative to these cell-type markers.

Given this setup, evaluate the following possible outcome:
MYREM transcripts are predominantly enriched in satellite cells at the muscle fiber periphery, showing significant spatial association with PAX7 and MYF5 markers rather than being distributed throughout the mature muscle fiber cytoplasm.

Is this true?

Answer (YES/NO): NO